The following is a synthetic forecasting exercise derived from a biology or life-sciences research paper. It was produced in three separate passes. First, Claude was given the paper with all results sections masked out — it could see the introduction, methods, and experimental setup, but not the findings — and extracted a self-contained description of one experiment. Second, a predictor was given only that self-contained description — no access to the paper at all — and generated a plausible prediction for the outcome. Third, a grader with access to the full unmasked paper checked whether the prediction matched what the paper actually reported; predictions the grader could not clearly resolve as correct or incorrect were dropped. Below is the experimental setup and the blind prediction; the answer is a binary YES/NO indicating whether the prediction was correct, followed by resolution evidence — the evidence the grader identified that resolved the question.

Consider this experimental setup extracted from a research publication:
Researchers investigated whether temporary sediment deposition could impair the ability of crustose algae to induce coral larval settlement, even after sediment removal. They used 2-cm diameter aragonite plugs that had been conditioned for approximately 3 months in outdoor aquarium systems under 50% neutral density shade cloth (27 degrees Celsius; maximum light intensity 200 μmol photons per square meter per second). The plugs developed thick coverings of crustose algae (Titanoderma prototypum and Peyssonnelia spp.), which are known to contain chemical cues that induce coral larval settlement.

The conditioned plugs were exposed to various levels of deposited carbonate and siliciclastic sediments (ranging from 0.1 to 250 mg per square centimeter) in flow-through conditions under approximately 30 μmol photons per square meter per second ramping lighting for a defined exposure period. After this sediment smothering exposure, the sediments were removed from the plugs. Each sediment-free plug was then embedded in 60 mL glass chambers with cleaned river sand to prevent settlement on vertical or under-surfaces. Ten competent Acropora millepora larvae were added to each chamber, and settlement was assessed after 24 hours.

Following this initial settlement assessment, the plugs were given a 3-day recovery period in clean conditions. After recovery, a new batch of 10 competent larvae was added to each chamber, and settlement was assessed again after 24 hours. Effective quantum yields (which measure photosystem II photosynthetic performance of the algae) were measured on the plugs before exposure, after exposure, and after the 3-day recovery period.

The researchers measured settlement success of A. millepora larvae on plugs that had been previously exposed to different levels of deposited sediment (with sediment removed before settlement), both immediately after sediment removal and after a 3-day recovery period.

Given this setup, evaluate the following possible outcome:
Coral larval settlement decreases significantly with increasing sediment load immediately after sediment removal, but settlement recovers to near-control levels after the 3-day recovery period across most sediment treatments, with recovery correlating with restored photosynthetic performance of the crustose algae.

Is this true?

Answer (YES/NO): NO